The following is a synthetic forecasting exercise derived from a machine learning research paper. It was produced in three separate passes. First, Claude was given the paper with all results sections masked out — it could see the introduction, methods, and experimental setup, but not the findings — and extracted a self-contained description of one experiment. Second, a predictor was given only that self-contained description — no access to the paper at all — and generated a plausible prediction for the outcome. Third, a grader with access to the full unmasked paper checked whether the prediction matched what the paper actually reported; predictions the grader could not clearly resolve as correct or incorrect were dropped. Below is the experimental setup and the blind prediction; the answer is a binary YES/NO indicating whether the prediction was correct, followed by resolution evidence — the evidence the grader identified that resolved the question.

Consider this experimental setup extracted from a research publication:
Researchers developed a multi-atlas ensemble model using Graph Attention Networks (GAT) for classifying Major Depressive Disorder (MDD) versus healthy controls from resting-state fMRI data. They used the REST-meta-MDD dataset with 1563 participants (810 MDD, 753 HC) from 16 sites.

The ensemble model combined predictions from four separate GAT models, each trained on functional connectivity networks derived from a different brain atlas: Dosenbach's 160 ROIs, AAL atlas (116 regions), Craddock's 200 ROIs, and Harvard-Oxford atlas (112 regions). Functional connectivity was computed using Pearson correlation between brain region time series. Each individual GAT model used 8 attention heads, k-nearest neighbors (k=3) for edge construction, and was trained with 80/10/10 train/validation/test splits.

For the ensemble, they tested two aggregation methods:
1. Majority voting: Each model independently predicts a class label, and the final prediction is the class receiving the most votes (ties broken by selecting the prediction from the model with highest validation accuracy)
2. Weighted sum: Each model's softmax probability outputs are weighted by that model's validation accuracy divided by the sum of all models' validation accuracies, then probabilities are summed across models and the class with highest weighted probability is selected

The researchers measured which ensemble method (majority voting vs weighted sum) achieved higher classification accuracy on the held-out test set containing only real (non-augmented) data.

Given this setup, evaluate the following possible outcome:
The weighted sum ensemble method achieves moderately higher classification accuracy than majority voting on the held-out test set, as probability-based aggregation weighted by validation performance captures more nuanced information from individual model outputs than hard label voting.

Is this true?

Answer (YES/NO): NO